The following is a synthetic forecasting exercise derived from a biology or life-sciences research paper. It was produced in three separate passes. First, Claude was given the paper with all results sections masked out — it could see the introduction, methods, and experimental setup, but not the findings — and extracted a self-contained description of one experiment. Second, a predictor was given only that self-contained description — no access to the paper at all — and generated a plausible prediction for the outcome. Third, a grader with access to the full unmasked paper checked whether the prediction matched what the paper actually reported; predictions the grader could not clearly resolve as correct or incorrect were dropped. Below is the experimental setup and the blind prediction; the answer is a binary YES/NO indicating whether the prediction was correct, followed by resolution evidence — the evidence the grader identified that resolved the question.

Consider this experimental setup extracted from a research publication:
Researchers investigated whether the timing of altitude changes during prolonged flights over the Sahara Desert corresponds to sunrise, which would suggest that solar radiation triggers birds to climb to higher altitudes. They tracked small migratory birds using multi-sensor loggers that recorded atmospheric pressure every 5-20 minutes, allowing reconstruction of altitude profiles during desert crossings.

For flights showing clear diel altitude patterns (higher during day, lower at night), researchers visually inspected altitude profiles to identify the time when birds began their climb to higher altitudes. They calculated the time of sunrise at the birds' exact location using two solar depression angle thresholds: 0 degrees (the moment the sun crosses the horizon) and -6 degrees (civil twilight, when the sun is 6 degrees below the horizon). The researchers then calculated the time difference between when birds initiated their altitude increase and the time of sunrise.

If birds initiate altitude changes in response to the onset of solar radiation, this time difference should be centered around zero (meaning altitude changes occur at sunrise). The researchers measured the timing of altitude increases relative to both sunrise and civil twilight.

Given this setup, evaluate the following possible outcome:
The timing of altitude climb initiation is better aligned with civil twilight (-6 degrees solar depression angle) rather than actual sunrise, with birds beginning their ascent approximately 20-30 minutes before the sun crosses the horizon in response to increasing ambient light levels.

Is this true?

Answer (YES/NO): NO